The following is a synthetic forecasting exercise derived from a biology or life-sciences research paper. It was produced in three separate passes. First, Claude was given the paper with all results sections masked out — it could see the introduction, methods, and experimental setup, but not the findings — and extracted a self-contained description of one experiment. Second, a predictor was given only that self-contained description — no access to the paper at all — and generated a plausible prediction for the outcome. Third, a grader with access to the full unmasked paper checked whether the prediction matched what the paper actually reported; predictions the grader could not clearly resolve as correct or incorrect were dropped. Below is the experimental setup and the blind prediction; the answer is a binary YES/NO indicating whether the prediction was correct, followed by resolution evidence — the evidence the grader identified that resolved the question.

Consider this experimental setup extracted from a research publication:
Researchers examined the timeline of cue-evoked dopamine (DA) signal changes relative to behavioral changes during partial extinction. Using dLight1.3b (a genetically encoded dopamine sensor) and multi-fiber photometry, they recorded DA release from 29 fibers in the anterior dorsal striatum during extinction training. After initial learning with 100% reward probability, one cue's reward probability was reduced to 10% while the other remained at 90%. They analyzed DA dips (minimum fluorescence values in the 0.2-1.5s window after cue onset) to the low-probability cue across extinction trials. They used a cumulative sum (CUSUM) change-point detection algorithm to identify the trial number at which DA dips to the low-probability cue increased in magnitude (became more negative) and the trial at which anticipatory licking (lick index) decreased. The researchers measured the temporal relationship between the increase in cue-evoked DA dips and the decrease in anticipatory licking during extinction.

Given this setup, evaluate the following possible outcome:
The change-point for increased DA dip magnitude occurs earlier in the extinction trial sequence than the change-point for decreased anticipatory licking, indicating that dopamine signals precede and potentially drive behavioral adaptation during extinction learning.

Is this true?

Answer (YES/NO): YES